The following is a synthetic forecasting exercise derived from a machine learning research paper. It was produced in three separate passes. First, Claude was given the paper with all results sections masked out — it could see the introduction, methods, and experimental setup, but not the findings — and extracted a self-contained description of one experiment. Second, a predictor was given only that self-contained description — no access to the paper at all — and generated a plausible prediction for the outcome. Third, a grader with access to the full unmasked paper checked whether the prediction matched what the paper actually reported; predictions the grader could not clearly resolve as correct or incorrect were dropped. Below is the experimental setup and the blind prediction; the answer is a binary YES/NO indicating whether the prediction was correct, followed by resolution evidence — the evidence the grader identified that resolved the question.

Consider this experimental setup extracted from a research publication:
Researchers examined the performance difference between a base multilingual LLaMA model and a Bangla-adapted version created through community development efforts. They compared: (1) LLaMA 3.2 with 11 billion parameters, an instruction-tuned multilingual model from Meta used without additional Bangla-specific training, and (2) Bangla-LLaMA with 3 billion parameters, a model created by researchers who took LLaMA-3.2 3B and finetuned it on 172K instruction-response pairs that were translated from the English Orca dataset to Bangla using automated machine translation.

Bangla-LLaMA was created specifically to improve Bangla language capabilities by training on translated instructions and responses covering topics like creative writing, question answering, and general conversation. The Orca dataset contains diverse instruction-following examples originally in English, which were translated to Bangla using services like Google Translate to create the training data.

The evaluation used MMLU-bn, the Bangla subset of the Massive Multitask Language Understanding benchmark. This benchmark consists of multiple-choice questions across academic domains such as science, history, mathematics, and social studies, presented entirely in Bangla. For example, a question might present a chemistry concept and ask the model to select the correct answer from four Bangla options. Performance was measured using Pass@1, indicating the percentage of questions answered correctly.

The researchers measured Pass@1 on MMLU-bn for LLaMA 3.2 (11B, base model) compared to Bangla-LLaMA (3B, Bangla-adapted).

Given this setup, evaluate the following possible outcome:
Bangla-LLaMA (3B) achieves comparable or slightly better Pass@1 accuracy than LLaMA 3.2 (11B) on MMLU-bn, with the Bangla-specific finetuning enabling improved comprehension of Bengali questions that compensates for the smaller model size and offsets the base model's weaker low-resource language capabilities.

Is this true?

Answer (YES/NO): NO